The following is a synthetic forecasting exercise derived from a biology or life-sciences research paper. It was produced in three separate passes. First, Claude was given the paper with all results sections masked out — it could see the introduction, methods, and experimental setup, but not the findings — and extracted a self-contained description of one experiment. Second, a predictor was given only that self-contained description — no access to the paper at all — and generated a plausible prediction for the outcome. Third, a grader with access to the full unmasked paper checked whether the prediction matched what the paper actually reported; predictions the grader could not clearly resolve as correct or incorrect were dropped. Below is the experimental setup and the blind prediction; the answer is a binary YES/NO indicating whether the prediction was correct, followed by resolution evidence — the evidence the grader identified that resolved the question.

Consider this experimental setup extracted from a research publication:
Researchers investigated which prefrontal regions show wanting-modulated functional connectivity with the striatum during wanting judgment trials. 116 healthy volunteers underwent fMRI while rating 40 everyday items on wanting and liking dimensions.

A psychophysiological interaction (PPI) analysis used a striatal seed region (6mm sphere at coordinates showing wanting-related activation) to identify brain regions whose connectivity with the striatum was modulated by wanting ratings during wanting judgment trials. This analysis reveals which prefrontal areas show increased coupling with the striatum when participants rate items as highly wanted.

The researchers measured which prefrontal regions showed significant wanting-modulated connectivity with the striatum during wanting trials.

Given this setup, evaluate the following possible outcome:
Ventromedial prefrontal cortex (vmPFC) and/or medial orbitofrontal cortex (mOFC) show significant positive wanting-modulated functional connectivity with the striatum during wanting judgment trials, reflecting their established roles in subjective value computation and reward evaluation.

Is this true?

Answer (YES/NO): NO